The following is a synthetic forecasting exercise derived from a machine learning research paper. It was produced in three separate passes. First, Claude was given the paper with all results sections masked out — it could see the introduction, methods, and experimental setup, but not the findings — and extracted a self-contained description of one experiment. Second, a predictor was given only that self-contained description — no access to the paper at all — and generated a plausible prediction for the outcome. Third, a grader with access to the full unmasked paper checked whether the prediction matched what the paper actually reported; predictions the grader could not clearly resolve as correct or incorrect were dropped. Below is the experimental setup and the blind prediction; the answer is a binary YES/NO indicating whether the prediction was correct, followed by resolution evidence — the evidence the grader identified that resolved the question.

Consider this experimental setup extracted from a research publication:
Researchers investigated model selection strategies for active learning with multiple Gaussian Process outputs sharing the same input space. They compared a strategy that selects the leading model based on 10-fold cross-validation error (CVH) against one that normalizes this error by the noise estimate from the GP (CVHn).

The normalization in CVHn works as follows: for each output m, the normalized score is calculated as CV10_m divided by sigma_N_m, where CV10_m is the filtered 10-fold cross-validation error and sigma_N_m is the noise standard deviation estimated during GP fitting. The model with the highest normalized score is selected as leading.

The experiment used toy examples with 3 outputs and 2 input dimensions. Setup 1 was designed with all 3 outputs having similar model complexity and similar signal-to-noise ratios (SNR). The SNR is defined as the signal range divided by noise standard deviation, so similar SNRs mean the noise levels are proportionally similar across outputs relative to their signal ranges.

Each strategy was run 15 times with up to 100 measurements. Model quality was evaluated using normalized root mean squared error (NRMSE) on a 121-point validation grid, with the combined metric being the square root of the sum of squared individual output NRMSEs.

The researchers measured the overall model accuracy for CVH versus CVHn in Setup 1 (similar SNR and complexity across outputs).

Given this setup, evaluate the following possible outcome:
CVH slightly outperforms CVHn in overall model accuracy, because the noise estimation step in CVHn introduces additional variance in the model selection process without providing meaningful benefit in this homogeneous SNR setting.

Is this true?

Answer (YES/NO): NO